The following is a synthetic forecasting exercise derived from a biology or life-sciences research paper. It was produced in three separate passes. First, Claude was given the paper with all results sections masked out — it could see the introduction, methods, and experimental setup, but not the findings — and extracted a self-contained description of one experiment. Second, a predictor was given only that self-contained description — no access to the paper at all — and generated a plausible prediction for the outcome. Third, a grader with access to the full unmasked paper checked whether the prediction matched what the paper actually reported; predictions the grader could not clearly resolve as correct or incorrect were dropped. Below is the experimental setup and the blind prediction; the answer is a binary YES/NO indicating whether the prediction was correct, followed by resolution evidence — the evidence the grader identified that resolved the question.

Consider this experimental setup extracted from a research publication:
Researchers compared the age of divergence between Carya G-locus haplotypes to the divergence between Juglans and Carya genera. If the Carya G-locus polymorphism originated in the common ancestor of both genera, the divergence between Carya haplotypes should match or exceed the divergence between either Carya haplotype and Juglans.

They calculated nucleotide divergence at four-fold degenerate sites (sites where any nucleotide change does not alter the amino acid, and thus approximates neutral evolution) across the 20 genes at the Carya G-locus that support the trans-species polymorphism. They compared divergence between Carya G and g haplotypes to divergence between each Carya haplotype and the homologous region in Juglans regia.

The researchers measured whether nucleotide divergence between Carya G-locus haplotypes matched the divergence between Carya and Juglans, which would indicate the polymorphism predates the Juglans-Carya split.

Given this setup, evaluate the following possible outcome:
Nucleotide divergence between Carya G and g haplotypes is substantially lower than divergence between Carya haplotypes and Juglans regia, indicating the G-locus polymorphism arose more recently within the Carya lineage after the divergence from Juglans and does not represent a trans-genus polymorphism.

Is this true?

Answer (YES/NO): YES